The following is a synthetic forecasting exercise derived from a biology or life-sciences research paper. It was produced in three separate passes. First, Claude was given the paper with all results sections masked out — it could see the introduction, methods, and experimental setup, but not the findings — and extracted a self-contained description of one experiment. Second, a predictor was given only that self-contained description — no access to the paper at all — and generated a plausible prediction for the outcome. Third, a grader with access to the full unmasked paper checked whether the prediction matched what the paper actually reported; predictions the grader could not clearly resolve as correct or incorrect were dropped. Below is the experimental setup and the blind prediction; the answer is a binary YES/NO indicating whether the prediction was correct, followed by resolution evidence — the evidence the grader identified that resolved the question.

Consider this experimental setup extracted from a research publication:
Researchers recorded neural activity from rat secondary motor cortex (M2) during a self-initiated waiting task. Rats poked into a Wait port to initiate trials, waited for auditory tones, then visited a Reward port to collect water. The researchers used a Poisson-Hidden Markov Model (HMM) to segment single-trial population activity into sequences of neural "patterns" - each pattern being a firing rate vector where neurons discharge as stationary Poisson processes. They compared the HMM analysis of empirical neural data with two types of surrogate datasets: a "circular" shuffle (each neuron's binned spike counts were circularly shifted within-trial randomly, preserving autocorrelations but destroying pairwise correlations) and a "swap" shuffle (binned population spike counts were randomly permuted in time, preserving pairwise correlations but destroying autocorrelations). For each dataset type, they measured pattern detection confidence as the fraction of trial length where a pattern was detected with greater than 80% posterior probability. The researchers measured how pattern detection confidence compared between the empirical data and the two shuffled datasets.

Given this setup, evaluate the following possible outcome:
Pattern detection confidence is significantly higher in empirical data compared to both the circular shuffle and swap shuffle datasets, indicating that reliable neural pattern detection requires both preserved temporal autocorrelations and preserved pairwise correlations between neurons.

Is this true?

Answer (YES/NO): NO